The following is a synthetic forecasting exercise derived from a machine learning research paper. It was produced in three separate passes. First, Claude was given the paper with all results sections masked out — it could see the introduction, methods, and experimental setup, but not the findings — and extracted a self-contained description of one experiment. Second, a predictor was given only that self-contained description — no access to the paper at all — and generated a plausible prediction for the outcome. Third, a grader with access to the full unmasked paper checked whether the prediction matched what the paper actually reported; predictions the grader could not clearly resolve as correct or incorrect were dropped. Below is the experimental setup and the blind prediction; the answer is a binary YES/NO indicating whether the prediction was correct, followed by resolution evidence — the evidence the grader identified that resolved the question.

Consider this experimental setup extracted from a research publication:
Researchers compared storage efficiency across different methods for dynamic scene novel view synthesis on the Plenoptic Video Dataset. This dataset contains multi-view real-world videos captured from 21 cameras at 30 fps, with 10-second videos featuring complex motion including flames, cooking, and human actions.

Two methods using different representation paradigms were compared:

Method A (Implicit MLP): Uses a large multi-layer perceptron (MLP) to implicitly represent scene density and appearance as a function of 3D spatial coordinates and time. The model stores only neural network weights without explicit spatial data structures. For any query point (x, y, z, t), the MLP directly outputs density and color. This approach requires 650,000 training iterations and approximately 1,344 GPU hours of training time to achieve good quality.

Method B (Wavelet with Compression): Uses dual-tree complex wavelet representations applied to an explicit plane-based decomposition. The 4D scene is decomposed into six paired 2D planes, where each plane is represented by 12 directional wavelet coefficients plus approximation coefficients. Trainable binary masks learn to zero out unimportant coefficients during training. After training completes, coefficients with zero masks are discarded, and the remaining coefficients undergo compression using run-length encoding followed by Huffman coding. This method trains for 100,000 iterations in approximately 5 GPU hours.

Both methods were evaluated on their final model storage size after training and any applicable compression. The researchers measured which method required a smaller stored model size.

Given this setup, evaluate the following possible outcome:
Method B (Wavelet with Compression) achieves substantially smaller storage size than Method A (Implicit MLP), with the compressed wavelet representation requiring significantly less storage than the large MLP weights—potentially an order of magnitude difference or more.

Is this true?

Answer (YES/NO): NO